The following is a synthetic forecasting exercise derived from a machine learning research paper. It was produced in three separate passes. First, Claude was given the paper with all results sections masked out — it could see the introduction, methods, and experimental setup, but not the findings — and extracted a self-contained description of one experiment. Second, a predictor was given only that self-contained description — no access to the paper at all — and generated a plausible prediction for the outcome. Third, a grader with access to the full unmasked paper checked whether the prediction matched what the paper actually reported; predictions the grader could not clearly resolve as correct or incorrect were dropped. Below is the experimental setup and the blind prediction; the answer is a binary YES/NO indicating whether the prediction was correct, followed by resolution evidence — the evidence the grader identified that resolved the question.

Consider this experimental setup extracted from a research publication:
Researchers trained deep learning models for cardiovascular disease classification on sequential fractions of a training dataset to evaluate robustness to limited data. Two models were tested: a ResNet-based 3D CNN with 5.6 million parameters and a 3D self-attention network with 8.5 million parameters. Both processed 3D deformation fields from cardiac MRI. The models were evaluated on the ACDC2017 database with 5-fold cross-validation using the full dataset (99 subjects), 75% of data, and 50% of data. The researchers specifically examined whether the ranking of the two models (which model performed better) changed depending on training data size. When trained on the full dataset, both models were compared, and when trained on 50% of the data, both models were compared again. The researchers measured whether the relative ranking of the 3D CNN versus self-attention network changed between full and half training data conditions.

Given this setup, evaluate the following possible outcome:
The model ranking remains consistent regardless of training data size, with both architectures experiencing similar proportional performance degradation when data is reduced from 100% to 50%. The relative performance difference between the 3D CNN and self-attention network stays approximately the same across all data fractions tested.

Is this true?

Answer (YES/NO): NO